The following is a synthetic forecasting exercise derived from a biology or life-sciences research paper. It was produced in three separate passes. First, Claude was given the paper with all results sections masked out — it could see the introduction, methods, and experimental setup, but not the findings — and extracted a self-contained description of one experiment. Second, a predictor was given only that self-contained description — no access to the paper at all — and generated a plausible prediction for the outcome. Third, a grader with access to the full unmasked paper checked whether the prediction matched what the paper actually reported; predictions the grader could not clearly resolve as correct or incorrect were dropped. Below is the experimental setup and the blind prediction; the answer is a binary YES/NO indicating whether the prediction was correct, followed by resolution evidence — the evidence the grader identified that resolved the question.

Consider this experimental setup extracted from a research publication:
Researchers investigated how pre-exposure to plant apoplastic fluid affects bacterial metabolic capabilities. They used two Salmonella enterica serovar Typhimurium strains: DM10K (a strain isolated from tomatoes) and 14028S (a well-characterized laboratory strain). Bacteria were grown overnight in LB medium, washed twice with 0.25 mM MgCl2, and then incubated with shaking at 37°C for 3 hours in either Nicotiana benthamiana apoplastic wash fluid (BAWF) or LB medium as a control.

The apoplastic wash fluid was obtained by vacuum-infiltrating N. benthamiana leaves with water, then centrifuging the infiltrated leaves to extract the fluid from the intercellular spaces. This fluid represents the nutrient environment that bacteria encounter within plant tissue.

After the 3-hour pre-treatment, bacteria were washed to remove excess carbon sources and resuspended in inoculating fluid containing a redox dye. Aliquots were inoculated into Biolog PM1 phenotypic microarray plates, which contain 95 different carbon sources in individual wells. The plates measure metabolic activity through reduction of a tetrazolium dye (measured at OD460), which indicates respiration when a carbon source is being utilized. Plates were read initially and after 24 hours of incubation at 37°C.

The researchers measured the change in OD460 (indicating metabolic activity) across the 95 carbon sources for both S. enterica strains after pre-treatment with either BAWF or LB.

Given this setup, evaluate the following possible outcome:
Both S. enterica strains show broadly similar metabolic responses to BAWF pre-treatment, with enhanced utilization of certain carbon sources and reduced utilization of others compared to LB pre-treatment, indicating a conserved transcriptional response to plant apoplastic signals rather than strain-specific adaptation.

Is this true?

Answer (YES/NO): NO